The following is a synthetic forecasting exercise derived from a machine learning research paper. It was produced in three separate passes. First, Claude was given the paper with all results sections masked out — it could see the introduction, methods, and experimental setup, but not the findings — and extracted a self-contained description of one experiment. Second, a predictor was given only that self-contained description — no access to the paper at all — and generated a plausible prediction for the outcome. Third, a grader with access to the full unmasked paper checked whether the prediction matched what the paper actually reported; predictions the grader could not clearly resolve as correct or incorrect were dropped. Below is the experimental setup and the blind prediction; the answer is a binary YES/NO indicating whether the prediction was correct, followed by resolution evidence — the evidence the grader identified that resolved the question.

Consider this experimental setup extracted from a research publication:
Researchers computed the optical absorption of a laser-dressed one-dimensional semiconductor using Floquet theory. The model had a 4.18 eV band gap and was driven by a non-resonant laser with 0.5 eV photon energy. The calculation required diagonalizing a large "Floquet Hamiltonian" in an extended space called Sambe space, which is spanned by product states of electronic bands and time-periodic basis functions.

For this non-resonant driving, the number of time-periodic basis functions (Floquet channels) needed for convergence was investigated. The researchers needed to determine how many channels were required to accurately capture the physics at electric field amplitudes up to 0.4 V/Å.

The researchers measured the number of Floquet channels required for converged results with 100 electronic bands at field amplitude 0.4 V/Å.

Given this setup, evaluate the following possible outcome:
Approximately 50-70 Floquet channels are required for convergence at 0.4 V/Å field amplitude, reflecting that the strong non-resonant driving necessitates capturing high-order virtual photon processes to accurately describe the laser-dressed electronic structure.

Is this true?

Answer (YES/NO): NO